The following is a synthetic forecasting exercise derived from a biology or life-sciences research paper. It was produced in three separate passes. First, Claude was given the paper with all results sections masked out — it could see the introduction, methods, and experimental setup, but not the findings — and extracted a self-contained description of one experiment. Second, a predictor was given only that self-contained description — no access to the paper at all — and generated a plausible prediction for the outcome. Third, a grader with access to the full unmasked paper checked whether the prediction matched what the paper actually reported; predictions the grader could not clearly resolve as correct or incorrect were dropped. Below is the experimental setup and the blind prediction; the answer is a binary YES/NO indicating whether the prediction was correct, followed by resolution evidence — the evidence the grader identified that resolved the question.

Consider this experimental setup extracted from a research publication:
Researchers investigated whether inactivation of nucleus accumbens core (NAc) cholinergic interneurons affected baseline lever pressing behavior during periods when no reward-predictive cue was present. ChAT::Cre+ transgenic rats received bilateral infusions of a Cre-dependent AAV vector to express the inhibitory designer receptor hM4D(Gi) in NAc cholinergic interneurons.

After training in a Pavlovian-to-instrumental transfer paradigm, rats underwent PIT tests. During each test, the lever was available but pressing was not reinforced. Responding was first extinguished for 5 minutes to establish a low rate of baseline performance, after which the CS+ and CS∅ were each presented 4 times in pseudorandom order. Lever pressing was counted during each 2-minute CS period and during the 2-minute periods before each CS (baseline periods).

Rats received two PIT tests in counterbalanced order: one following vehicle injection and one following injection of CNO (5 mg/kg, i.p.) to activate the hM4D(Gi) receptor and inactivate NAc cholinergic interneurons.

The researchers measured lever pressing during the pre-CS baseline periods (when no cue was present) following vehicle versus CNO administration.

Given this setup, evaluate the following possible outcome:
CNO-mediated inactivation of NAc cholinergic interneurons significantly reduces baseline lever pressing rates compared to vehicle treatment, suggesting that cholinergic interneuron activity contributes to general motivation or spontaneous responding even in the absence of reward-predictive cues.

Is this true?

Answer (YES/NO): NO